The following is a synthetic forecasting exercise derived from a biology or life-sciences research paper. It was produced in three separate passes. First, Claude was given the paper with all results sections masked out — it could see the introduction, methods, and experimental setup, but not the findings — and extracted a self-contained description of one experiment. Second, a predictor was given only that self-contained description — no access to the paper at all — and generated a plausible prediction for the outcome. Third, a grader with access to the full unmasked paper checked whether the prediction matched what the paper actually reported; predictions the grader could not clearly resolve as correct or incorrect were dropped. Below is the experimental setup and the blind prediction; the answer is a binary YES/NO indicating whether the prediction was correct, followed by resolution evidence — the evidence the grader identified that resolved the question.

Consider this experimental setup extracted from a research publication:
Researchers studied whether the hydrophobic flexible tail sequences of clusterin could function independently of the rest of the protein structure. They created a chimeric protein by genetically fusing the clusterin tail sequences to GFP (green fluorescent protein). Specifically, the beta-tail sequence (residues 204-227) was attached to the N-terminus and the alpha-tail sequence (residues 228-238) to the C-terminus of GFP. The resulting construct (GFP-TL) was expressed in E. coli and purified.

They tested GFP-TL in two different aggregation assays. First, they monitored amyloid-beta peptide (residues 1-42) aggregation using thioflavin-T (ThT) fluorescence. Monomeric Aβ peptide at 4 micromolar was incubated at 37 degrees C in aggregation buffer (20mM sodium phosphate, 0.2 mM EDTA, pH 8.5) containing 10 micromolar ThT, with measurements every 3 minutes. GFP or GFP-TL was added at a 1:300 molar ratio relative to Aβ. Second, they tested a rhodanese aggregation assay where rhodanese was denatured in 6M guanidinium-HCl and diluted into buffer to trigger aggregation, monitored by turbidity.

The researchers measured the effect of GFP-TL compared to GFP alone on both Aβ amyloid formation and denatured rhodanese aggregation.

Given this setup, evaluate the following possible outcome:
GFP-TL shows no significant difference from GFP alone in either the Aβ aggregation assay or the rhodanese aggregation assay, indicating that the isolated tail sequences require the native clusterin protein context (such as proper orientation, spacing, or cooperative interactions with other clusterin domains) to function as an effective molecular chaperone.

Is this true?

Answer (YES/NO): NO